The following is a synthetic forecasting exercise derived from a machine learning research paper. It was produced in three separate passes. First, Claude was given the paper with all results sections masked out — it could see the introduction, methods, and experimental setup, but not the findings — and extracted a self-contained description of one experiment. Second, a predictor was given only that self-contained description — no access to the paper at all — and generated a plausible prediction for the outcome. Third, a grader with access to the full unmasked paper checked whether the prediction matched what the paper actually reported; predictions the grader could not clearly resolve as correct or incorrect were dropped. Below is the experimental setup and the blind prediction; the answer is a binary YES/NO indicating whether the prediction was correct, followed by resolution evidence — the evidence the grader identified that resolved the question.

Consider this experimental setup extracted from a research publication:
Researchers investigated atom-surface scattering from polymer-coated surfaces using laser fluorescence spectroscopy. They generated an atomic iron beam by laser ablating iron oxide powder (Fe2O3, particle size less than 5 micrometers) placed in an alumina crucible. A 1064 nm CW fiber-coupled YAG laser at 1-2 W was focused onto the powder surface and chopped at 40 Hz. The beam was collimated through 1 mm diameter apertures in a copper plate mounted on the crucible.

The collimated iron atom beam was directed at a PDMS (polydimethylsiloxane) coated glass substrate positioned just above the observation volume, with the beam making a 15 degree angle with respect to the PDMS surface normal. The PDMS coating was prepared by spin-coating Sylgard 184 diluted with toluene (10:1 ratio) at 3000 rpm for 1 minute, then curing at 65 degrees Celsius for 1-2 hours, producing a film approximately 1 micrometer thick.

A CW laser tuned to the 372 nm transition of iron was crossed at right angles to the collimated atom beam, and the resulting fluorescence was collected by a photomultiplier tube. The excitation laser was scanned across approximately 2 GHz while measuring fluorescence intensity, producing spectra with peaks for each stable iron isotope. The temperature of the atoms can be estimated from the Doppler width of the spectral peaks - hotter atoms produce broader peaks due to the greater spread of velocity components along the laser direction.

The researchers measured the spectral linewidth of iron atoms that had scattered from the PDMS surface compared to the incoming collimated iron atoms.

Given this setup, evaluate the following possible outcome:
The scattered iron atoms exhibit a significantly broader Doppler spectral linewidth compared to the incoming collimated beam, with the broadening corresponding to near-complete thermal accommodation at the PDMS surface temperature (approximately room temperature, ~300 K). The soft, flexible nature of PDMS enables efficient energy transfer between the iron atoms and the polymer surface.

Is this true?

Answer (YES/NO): NO